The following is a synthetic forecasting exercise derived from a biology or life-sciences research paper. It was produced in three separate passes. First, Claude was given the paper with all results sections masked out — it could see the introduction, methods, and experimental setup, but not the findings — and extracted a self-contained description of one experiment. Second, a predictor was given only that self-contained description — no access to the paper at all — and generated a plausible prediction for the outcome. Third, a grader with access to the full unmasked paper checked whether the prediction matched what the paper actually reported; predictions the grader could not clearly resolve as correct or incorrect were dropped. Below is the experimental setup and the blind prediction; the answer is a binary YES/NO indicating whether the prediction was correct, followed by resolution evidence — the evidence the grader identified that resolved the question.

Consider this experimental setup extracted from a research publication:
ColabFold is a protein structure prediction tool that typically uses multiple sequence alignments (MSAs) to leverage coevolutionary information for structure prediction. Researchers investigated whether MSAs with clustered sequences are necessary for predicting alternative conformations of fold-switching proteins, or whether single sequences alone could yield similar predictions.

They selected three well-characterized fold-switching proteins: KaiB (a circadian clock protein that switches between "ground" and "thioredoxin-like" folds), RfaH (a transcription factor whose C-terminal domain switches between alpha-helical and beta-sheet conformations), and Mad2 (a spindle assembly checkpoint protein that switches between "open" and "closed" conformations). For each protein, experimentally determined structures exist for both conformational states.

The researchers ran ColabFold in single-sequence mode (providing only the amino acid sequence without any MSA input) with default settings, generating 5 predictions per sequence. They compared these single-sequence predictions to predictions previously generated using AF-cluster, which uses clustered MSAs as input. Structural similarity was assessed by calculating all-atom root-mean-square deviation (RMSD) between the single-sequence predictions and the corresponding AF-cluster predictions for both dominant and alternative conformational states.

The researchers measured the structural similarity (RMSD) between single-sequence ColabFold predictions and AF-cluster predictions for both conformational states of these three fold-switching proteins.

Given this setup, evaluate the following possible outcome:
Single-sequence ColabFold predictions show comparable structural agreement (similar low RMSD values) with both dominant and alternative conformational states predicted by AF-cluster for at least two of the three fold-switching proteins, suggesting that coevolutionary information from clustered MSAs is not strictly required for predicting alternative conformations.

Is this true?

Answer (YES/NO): YES